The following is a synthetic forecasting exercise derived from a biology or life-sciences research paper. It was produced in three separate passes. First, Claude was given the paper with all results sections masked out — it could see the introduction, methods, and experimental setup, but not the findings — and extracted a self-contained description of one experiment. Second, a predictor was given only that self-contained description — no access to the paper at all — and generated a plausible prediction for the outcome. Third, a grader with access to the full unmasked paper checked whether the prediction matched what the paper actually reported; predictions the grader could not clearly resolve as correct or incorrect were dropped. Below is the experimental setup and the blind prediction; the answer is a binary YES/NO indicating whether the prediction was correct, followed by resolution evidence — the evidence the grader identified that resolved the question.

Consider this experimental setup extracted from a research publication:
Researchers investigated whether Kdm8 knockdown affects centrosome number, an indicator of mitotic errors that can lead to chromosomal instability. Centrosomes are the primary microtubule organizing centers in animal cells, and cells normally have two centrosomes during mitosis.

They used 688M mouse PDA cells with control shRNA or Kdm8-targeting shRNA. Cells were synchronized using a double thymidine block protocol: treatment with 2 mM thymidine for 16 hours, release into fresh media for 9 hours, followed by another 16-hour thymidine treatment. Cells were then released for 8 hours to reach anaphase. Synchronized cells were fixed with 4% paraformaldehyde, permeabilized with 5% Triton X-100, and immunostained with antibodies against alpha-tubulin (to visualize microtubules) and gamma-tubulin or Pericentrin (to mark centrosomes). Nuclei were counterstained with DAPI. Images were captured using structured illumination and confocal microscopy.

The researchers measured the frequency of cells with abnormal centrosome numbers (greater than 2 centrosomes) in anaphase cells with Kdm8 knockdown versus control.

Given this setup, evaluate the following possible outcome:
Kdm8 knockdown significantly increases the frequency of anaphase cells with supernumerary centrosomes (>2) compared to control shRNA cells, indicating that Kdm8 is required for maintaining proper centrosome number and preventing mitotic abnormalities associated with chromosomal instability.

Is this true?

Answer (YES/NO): YES